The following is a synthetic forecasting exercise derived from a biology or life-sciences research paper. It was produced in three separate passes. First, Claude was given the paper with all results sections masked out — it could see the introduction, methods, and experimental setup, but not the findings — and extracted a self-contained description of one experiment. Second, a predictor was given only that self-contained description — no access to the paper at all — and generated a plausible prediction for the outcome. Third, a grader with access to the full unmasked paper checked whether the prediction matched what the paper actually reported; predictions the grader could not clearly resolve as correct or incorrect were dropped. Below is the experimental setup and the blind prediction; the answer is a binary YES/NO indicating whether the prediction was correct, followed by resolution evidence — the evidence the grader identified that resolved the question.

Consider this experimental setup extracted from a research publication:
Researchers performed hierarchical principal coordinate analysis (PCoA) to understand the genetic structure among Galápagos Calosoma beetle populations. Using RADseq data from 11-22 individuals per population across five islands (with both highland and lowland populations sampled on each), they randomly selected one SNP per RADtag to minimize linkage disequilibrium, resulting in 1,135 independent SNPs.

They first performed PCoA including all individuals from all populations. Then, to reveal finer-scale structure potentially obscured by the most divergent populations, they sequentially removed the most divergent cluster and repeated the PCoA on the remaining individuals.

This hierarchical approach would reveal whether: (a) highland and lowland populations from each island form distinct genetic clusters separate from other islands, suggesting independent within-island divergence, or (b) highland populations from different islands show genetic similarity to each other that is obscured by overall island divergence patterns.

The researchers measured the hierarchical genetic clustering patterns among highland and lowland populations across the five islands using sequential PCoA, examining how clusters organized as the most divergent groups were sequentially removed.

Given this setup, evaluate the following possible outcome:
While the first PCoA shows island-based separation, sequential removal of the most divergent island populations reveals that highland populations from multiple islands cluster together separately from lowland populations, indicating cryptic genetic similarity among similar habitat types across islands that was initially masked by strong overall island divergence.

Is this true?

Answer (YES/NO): NO